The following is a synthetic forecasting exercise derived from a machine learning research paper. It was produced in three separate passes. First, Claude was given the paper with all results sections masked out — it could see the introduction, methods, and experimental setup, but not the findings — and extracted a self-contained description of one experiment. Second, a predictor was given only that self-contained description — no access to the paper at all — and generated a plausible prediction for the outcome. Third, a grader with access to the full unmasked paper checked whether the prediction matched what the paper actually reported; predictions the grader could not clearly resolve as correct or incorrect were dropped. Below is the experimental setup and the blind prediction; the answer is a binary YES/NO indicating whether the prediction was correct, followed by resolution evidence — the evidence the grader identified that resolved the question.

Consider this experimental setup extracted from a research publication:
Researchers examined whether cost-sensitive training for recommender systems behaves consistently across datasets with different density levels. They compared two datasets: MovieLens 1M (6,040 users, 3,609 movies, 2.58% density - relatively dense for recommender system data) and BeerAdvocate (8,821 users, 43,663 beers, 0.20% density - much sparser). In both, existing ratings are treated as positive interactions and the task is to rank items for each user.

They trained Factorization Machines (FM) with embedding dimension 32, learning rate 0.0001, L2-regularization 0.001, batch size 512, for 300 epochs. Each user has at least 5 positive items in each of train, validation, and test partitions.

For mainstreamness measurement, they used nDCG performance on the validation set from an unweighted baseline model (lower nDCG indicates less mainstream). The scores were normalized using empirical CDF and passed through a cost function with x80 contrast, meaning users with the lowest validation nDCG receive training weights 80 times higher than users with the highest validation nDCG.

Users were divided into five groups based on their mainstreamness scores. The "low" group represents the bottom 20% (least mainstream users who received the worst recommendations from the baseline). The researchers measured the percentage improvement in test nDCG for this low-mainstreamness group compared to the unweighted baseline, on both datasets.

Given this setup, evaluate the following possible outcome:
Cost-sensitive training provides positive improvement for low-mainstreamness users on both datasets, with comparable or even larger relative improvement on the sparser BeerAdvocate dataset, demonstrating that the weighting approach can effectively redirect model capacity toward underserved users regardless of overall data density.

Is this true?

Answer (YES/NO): YES